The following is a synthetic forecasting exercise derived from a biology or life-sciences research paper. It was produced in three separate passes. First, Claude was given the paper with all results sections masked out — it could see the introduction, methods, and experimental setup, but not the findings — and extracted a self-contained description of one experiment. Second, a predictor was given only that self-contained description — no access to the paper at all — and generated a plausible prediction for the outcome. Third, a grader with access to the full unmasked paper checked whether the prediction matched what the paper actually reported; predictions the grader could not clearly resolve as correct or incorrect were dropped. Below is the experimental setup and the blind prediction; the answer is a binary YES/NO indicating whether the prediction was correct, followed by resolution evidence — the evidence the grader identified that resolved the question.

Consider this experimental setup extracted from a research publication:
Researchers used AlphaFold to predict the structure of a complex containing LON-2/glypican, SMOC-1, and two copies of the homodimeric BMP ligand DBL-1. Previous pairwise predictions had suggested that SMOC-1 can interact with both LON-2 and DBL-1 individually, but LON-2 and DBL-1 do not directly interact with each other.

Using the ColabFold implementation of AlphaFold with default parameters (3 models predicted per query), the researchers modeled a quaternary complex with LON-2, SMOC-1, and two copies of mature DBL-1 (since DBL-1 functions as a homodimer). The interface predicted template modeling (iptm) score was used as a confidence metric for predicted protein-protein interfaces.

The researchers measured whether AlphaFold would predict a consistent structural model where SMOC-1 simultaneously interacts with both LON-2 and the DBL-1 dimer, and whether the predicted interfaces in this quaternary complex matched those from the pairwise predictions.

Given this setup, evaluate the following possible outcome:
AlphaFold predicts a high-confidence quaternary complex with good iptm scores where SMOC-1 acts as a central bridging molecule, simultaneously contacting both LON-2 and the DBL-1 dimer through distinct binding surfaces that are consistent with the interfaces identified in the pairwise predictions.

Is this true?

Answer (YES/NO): YES